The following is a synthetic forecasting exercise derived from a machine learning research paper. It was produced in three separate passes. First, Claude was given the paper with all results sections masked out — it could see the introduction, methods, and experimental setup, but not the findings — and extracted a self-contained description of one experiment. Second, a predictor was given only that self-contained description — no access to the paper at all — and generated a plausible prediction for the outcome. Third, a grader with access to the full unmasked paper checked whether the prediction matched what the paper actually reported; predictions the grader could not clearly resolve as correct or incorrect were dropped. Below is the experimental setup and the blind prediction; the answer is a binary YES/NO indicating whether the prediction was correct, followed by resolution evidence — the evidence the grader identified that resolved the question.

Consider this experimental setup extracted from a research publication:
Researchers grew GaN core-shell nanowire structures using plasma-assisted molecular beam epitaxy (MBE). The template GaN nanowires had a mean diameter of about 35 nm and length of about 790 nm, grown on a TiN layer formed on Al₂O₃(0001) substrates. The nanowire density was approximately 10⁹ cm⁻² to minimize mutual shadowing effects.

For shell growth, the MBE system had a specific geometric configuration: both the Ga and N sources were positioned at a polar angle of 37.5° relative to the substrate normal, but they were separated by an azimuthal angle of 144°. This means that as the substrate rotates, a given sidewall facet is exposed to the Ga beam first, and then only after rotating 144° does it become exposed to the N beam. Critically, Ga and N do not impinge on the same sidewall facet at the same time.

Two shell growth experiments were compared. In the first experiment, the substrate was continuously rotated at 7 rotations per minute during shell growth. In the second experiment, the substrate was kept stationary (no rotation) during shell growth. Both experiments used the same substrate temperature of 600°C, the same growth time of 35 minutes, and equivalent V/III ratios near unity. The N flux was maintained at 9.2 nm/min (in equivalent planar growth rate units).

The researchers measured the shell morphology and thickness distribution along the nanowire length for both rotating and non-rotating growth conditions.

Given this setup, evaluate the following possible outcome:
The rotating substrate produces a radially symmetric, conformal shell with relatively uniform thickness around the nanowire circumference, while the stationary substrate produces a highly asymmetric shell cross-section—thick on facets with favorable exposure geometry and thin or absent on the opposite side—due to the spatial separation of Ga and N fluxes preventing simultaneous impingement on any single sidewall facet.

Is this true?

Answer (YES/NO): YES